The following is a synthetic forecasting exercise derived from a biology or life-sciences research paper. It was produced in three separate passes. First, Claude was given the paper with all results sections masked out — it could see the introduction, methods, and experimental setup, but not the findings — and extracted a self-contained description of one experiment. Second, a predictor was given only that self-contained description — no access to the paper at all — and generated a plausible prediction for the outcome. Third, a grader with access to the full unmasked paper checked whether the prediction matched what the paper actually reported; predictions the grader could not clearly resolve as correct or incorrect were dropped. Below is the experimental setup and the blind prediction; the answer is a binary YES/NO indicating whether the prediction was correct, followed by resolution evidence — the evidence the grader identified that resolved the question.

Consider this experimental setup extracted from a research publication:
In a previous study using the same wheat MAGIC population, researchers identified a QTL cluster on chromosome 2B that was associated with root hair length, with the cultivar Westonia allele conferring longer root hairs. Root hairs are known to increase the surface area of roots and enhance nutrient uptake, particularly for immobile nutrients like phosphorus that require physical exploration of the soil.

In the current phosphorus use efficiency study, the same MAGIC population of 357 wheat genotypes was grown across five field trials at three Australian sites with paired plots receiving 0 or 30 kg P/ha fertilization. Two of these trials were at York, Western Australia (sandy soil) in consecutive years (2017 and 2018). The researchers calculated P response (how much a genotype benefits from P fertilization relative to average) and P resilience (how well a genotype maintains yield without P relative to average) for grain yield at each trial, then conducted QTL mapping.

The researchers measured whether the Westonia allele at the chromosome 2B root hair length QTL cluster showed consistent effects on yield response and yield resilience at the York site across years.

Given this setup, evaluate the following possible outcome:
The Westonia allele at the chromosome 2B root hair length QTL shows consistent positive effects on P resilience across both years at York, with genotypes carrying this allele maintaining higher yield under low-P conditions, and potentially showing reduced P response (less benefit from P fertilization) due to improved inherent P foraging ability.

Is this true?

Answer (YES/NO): YES